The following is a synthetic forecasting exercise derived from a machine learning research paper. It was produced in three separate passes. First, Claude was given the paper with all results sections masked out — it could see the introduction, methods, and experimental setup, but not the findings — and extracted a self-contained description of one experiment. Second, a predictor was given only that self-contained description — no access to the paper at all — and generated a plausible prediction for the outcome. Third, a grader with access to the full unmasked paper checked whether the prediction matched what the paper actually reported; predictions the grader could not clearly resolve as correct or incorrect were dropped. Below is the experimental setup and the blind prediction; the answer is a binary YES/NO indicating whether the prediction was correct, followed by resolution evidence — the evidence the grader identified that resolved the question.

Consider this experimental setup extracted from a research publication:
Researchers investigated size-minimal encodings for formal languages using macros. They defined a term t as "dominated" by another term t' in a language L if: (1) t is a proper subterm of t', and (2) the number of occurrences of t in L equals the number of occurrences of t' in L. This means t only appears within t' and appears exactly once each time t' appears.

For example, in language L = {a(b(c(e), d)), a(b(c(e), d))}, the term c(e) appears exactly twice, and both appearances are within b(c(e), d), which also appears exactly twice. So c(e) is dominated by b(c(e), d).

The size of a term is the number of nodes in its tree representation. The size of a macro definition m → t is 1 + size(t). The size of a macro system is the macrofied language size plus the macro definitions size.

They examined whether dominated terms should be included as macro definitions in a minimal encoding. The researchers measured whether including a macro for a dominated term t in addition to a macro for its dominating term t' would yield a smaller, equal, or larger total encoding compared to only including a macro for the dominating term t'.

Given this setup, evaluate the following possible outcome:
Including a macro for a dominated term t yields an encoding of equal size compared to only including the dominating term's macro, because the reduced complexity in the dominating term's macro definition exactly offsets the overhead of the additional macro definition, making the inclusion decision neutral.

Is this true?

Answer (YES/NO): NO